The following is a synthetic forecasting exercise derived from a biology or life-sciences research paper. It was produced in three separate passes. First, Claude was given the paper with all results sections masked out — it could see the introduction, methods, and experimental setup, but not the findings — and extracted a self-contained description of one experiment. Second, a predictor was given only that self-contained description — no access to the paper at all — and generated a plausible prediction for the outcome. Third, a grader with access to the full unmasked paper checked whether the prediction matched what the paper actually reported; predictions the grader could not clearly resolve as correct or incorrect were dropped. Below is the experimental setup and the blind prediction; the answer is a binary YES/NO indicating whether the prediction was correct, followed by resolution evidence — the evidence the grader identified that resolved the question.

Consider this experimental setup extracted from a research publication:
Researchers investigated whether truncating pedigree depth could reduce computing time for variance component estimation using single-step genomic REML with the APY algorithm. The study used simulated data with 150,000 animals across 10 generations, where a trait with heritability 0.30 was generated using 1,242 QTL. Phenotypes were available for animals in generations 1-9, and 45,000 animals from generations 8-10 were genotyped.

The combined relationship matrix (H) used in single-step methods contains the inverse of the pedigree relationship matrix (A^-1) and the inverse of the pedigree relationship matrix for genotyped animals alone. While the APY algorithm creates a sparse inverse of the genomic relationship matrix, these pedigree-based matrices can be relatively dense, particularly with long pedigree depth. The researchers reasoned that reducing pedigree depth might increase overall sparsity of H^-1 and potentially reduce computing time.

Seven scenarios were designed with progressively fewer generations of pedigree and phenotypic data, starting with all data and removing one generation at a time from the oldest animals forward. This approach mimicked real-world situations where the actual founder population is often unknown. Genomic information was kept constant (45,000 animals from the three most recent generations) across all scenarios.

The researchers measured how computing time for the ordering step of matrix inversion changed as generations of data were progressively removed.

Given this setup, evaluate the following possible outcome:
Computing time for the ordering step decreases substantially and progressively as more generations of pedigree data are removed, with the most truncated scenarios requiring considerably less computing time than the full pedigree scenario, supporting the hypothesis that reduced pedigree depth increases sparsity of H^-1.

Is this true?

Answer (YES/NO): NO